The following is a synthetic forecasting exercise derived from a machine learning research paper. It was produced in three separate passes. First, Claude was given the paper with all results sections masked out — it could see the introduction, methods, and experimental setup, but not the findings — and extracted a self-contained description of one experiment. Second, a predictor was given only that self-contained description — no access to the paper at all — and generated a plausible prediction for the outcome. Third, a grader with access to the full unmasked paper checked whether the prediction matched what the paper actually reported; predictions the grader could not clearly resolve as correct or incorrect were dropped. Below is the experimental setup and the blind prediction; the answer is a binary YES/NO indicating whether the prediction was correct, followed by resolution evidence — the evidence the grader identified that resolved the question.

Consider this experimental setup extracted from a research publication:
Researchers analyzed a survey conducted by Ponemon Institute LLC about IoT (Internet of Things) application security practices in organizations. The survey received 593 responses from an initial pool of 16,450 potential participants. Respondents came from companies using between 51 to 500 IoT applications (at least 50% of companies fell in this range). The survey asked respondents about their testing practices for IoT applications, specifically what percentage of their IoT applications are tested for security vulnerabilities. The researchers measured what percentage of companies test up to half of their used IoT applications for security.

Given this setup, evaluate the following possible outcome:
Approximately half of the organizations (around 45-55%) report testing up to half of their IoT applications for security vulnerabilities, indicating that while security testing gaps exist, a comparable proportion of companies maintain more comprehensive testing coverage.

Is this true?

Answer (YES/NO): NO